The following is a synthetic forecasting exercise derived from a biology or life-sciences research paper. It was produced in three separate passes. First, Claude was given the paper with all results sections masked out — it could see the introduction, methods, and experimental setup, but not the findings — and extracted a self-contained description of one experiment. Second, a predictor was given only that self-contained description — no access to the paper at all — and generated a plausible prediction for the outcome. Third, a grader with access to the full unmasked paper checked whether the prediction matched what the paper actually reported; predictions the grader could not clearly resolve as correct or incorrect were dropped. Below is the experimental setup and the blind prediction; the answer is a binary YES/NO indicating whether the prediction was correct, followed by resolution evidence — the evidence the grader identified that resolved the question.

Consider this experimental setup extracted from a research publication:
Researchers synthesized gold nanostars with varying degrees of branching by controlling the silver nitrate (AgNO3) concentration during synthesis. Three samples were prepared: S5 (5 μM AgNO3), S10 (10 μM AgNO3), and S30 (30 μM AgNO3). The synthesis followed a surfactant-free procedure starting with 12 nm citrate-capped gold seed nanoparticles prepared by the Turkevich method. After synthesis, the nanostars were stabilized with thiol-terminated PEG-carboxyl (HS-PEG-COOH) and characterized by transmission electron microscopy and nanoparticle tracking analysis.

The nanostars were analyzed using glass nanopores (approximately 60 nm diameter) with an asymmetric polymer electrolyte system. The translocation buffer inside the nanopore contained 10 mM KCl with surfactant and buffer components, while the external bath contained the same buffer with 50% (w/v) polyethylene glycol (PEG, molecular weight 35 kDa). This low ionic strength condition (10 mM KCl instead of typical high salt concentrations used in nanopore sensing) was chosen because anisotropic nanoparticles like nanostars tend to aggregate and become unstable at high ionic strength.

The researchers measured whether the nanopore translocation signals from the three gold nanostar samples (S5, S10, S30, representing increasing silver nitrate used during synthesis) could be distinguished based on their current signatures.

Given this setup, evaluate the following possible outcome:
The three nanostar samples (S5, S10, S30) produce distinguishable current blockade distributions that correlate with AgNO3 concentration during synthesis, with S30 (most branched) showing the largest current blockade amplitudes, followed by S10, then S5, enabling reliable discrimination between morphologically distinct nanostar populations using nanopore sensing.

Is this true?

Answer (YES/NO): NO